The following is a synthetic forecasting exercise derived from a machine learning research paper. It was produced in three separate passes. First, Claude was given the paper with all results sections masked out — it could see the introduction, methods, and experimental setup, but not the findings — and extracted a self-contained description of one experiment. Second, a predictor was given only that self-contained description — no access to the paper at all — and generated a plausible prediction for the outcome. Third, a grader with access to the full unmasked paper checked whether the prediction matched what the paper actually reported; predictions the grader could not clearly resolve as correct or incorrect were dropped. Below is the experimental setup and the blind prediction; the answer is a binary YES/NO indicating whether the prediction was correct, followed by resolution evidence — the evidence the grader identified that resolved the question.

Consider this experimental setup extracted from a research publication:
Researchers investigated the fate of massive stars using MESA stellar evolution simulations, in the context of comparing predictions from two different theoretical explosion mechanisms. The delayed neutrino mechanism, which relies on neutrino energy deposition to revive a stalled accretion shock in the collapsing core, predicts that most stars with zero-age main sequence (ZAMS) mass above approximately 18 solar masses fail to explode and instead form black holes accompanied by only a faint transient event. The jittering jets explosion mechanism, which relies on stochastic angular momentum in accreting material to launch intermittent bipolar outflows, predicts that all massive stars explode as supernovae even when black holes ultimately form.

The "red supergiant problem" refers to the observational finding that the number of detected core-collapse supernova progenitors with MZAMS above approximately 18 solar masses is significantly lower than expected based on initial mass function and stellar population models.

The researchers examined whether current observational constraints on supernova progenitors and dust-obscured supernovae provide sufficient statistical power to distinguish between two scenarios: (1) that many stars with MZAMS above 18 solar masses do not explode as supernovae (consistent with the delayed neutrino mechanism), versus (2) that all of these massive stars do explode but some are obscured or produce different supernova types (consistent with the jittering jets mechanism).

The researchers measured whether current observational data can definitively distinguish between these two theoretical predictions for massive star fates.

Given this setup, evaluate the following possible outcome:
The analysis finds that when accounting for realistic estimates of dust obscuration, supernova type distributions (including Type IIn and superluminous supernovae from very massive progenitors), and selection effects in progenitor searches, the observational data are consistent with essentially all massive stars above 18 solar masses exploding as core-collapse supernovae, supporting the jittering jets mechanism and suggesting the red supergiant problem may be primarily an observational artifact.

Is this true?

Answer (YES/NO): NO